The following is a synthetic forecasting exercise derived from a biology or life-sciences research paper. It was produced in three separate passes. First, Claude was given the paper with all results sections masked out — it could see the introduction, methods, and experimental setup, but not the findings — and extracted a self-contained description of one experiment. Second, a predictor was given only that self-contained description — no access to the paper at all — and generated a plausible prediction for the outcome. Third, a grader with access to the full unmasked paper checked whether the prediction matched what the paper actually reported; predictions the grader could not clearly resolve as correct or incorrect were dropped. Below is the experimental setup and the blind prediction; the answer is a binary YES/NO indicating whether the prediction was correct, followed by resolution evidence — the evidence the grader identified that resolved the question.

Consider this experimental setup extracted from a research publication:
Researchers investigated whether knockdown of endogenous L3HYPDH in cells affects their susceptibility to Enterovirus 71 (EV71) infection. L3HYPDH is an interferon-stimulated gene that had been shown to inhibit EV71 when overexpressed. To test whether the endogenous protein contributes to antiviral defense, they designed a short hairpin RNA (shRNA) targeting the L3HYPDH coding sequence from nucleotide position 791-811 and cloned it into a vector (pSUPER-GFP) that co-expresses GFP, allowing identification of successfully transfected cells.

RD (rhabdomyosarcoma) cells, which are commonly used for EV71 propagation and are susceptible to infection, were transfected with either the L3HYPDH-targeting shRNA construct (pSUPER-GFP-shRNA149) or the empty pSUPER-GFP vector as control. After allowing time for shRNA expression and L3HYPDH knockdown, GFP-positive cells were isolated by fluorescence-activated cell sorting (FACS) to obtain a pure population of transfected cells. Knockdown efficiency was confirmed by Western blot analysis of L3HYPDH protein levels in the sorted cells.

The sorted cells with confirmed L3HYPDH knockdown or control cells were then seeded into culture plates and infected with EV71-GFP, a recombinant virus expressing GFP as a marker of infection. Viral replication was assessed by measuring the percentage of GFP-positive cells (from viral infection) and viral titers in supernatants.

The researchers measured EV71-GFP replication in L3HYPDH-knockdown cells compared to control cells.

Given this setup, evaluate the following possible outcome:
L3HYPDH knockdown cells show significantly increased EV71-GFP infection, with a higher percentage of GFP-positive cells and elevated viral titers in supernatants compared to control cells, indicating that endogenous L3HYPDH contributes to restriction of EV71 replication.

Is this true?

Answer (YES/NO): NO